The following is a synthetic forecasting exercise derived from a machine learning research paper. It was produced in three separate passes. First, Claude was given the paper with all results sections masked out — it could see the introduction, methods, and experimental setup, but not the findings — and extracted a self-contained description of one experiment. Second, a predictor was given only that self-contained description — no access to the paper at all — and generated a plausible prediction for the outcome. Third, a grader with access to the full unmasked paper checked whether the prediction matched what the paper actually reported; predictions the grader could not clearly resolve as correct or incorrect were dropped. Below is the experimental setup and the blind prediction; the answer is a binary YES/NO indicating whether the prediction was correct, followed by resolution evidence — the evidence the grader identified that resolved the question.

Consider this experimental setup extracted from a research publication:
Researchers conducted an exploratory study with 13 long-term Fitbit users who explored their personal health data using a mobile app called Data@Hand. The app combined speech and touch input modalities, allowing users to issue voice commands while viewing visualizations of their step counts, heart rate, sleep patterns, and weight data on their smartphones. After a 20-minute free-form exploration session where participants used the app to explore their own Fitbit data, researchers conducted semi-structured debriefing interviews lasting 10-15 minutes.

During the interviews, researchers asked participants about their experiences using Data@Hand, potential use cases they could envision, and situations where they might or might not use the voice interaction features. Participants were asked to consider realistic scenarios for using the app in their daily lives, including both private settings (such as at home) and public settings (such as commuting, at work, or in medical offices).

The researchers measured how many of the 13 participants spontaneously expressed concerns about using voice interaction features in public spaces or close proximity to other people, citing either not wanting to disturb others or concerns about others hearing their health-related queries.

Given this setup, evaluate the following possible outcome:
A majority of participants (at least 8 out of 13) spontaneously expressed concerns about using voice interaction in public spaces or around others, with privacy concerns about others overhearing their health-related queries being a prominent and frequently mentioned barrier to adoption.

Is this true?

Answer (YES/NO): NO